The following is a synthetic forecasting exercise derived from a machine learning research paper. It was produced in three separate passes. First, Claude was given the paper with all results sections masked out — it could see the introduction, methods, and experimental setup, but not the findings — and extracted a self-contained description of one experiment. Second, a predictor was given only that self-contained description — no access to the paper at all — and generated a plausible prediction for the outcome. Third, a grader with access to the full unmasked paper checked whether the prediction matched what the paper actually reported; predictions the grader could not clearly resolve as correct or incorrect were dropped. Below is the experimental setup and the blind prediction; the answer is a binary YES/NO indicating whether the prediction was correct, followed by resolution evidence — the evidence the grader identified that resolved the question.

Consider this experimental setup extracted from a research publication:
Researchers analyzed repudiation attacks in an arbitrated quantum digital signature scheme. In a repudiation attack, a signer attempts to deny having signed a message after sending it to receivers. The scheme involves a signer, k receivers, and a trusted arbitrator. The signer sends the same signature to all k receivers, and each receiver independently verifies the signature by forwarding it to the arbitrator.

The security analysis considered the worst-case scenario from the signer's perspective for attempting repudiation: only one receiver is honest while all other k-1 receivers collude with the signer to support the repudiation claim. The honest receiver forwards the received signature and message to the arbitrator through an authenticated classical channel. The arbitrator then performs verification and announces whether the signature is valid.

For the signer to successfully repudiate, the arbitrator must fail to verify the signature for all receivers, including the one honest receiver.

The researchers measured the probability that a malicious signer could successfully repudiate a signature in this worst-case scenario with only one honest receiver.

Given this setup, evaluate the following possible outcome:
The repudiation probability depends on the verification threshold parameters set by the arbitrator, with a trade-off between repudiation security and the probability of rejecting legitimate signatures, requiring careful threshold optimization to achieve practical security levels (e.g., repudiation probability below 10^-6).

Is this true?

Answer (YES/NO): NO